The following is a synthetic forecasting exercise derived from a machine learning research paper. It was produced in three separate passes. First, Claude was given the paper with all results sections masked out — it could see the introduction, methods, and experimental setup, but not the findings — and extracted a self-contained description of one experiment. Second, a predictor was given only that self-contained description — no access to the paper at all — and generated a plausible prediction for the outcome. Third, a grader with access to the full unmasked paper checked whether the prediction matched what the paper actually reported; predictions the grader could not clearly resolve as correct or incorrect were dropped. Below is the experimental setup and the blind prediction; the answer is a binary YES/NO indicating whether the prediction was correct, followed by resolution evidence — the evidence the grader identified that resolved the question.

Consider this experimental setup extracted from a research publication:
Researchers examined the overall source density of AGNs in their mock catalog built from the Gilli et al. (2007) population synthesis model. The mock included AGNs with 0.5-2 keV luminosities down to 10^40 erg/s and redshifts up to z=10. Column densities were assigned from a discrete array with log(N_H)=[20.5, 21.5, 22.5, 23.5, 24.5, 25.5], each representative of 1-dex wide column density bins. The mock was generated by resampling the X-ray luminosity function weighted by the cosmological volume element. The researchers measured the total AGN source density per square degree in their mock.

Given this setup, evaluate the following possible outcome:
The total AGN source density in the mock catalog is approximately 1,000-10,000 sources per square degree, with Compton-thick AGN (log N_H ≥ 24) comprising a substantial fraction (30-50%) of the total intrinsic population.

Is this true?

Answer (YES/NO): NO